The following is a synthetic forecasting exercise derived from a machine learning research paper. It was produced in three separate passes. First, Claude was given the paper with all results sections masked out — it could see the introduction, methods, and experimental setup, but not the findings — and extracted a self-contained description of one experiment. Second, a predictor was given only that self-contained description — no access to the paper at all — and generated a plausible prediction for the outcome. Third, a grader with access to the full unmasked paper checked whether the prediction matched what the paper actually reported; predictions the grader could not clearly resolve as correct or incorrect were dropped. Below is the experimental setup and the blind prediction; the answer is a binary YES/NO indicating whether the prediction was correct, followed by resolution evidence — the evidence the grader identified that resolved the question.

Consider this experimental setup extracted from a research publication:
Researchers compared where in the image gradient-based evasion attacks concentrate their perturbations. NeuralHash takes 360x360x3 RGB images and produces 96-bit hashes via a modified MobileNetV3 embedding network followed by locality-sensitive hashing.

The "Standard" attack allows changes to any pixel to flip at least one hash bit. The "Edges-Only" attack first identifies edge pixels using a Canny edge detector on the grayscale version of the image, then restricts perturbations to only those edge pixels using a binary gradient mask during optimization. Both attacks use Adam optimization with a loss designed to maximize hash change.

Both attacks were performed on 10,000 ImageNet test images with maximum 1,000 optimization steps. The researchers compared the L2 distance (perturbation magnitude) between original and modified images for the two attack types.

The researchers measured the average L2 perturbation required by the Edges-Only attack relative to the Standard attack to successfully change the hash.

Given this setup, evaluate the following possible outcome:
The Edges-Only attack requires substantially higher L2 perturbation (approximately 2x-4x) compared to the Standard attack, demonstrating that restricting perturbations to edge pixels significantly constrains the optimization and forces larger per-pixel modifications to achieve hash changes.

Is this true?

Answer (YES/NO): NO